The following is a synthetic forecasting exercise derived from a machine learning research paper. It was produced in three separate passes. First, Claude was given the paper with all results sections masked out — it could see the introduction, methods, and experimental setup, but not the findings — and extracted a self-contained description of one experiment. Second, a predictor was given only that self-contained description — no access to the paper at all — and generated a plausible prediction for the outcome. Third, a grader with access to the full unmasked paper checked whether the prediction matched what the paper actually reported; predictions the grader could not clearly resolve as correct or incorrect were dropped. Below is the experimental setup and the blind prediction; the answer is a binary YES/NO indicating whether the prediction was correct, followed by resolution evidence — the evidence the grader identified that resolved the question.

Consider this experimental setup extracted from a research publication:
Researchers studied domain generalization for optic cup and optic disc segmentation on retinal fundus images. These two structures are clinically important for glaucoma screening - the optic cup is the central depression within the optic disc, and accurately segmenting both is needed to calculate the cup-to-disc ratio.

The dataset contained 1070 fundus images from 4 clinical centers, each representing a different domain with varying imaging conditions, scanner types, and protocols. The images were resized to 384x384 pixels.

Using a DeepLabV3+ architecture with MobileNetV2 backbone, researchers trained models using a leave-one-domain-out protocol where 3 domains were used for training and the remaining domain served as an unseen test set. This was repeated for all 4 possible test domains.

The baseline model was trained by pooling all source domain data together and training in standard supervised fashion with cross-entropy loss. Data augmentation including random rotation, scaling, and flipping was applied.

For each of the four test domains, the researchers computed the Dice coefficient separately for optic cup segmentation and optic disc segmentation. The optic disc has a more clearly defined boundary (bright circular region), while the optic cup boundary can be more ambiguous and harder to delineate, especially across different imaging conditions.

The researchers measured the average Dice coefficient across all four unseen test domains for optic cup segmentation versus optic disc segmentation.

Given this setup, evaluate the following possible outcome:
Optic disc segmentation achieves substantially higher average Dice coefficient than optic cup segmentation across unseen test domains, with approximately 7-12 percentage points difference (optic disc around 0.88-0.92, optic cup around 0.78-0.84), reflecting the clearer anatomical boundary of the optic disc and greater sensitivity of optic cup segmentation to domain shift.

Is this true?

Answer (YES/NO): YES